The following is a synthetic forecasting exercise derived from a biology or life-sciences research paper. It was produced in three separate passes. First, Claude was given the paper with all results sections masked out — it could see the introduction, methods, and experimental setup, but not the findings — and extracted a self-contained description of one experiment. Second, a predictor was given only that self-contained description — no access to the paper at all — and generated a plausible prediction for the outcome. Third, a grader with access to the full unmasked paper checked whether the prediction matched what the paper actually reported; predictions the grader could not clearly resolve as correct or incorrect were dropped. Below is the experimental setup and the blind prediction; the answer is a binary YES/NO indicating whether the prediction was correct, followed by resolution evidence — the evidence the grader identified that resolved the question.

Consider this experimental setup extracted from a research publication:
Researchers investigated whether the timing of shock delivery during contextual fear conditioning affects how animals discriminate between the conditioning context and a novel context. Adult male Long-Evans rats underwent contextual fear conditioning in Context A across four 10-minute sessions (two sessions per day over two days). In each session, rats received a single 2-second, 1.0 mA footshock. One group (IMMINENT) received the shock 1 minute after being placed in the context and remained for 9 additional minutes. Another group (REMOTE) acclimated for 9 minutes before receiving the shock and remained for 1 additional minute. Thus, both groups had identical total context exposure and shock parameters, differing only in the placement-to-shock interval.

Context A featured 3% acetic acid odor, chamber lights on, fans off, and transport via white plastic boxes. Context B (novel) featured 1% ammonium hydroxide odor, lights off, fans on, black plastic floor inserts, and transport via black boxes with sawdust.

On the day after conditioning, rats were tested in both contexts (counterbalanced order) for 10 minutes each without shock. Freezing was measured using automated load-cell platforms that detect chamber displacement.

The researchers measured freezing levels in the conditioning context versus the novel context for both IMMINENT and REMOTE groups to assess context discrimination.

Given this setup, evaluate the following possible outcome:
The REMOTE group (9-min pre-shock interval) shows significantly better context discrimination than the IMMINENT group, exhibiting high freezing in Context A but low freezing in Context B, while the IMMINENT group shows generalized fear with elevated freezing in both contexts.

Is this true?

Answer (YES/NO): NO